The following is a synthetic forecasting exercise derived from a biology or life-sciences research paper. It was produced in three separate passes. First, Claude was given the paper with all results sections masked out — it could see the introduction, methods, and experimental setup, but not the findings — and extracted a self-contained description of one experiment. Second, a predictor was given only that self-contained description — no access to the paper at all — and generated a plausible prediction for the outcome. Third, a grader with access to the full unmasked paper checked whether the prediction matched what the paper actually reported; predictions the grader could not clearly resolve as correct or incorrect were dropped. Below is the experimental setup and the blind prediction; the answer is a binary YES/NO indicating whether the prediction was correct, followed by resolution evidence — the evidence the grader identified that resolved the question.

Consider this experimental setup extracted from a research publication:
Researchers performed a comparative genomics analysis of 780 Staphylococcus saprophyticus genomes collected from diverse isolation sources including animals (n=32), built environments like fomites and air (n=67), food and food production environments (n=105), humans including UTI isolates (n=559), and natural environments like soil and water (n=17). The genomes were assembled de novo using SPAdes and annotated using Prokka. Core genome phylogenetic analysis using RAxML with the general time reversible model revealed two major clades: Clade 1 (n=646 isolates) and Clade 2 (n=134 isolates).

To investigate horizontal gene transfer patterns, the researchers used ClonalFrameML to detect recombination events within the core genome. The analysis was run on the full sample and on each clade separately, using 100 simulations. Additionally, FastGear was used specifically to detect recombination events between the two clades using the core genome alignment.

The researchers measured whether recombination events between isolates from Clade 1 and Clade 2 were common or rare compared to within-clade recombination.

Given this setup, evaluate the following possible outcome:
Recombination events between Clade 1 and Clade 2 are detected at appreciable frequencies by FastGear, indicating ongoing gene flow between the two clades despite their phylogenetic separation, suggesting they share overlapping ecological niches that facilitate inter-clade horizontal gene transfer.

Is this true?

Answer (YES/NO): NO